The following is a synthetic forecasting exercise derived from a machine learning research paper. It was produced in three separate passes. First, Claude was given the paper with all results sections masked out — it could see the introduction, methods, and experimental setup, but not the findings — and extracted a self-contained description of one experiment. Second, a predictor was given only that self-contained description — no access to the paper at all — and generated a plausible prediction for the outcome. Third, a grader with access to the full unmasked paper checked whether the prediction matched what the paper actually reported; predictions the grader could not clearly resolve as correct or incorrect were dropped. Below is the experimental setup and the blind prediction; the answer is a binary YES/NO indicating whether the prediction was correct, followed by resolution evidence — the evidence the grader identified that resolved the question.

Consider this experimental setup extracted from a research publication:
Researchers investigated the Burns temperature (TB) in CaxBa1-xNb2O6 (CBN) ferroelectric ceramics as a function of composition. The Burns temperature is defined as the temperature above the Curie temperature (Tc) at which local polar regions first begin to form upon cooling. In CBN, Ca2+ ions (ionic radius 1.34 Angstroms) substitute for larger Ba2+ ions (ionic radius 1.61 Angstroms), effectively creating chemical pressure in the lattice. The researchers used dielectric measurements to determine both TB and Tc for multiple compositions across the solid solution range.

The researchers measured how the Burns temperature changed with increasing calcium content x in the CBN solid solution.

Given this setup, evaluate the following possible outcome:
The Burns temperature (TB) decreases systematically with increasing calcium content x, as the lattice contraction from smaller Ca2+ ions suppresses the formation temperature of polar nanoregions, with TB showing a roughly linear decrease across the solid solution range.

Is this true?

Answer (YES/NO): YES